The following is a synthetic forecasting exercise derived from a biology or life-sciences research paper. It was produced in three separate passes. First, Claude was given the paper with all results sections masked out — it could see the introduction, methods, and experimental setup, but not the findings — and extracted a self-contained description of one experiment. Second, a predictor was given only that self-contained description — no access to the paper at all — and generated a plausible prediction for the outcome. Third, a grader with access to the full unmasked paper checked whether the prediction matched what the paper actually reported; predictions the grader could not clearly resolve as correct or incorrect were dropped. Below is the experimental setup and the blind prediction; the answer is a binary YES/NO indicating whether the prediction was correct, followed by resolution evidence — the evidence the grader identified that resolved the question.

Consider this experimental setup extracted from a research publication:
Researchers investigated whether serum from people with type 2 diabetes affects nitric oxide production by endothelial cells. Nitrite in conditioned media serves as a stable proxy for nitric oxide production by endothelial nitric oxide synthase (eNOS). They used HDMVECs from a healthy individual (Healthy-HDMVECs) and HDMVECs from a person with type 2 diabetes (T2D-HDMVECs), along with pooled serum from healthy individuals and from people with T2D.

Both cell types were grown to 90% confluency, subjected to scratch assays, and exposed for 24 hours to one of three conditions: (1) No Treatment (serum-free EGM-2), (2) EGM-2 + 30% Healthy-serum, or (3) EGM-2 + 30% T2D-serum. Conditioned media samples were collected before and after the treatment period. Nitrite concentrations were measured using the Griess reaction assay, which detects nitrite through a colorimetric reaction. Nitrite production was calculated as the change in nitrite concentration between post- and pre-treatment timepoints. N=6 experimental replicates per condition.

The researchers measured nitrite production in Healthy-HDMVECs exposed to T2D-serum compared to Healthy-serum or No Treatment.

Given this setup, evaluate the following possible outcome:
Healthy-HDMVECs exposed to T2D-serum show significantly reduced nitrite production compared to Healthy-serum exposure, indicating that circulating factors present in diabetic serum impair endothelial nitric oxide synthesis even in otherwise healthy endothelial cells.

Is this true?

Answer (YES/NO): NO